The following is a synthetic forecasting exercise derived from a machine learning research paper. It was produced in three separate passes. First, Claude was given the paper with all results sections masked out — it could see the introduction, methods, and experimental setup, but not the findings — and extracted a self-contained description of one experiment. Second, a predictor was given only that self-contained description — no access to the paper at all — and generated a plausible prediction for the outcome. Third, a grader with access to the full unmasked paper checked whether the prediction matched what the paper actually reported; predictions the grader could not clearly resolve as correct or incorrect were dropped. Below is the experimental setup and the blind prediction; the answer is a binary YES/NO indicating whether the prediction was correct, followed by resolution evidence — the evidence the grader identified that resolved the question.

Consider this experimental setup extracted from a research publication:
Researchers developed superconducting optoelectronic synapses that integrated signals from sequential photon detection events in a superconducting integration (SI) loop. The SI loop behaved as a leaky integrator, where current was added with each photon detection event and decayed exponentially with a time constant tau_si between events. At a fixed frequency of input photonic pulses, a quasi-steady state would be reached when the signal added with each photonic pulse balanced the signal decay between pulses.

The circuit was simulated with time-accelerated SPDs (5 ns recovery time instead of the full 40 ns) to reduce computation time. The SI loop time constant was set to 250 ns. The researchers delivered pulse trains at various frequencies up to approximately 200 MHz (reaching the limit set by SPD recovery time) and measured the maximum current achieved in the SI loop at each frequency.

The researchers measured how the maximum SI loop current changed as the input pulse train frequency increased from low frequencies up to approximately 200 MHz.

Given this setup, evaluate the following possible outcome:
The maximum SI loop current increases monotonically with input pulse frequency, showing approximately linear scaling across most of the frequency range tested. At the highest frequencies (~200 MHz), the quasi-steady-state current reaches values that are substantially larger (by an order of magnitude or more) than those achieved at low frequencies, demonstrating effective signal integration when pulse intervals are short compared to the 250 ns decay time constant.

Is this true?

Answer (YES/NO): NO